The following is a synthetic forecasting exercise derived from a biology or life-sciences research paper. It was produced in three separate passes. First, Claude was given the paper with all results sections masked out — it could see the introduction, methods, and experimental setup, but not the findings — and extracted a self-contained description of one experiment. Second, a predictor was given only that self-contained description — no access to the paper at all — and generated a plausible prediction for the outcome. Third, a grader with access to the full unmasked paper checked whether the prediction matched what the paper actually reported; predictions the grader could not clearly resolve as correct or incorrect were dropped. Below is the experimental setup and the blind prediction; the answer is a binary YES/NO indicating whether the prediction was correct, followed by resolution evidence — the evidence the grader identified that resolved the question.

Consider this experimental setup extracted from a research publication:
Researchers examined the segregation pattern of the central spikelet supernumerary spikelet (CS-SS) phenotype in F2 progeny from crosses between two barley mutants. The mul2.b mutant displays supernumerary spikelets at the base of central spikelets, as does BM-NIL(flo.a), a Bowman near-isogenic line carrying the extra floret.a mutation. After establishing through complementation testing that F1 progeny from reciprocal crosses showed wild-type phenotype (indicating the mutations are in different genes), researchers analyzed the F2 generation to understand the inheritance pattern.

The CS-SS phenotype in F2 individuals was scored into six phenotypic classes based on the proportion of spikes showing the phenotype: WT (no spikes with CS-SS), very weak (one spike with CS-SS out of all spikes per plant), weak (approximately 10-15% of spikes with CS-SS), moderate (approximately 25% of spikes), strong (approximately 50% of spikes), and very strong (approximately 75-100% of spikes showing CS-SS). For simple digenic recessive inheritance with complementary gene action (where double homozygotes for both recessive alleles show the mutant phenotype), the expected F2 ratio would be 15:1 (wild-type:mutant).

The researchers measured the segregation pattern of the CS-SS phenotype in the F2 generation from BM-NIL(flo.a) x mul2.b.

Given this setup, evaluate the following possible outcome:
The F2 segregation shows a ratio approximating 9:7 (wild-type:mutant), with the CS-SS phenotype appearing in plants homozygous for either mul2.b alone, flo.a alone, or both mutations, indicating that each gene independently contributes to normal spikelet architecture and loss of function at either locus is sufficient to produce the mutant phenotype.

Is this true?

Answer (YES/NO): NO